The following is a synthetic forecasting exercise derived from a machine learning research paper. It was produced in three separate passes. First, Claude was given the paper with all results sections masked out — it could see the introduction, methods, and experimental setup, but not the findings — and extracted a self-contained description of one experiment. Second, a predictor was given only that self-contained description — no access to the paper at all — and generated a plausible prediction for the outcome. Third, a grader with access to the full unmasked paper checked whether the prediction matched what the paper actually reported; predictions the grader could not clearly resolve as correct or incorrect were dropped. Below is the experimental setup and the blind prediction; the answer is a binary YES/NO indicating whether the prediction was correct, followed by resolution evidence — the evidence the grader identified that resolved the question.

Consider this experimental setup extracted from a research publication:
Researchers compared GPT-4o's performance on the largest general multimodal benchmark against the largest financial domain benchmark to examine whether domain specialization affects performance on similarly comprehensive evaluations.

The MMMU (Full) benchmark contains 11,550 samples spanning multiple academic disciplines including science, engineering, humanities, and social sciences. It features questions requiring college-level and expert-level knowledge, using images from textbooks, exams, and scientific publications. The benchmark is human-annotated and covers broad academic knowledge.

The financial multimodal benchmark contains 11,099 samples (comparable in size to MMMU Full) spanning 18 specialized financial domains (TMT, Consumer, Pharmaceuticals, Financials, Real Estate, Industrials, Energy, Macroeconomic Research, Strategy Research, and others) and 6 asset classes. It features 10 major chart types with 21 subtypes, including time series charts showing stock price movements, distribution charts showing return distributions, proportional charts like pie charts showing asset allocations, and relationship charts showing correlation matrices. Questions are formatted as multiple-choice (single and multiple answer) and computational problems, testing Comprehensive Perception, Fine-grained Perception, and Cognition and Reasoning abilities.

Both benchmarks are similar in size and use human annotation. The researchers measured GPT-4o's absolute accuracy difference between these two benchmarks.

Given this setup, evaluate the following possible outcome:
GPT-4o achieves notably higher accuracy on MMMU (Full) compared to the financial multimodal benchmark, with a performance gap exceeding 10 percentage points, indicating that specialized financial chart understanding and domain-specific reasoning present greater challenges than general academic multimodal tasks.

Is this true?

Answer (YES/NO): YES